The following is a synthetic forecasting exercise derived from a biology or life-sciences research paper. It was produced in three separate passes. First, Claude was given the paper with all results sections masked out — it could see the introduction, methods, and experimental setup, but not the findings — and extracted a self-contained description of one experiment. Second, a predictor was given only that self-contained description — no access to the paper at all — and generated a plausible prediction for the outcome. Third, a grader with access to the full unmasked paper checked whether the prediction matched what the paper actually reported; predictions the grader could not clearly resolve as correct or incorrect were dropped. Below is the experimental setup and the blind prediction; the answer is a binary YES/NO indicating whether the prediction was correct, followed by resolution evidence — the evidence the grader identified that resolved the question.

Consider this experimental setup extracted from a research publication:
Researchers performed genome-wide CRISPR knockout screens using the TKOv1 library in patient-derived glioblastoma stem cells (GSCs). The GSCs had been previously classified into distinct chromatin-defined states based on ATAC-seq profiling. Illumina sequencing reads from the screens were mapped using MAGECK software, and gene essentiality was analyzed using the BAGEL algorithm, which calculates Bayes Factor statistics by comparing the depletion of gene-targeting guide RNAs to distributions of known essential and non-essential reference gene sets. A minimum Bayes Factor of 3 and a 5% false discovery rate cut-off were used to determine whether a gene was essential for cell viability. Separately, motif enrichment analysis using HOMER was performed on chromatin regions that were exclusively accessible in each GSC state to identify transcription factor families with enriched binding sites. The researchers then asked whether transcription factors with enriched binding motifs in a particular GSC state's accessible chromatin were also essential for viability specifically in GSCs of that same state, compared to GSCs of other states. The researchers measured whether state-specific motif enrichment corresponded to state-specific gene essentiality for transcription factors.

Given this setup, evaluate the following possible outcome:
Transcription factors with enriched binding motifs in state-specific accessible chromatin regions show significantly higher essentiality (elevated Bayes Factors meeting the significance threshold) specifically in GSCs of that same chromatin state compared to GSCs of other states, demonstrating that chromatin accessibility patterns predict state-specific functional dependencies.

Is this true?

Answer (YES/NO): YES